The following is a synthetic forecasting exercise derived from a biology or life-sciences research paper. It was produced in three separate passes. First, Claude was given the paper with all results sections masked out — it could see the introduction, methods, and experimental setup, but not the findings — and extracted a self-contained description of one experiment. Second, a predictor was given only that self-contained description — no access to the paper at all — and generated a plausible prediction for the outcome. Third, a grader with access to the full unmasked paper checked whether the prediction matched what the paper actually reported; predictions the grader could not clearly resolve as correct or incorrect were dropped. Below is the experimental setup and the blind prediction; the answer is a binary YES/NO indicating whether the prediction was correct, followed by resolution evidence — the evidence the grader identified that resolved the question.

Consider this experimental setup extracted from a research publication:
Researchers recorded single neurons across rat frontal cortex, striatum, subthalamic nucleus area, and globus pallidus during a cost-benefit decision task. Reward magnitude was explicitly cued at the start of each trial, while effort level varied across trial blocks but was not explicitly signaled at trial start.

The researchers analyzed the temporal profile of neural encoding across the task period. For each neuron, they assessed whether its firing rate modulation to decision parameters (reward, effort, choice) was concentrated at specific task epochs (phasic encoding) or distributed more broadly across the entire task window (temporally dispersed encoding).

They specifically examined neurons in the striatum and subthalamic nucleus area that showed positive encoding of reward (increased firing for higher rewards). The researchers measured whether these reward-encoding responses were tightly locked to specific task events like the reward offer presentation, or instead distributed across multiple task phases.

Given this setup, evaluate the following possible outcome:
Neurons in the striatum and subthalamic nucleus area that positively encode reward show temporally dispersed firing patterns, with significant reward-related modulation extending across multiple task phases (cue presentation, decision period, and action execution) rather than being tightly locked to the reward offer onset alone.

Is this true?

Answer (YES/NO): NO